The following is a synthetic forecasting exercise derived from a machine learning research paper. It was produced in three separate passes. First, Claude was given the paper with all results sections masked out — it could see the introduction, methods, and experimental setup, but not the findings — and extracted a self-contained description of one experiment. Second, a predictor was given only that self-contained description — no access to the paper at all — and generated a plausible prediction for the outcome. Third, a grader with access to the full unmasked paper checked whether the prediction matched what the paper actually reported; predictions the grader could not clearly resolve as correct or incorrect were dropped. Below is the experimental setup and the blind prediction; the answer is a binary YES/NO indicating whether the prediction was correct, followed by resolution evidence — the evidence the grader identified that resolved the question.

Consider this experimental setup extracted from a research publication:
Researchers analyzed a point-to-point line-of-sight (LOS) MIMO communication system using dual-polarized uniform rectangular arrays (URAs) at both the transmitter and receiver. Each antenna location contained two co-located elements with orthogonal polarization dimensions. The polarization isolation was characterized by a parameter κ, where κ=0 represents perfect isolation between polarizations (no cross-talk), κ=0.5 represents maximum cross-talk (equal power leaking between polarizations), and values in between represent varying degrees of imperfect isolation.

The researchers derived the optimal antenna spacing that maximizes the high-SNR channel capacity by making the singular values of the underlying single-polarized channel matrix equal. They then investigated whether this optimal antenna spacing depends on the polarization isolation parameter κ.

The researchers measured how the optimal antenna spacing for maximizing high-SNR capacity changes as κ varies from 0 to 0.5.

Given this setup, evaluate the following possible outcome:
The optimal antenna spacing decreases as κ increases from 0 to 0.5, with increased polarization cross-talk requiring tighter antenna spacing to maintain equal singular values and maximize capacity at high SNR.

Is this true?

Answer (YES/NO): NO